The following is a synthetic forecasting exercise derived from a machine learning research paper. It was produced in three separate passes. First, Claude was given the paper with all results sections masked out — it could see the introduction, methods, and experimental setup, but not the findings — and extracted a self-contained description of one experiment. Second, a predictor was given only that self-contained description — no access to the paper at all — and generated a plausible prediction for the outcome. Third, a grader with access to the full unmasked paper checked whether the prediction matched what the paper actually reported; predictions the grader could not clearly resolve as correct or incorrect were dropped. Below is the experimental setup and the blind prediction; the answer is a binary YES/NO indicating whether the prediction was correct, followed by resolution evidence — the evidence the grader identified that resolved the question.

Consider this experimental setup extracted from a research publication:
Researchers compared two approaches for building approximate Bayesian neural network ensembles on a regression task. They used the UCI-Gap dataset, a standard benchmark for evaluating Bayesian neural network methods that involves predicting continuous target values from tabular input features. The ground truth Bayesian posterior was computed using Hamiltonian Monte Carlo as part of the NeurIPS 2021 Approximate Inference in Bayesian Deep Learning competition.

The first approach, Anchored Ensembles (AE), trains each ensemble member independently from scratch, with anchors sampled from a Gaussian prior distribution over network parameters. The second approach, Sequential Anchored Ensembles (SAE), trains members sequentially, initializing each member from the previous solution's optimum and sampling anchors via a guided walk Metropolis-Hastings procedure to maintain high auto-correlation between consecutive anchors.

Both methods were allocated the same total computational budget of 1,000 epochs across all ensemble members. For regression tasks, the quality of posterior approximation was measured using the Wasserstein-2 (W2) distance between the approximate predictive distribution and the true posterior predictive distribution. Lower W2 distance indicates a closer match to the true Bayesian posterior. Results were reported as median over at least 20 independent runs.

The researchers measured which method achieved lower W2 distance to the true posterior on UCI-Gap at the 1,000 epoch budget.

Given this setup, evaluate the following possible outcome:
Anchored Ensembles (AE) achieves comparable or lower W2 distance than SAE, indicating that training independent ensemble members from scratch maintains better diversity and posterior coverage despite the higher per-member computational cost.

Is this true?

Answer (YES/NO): YES